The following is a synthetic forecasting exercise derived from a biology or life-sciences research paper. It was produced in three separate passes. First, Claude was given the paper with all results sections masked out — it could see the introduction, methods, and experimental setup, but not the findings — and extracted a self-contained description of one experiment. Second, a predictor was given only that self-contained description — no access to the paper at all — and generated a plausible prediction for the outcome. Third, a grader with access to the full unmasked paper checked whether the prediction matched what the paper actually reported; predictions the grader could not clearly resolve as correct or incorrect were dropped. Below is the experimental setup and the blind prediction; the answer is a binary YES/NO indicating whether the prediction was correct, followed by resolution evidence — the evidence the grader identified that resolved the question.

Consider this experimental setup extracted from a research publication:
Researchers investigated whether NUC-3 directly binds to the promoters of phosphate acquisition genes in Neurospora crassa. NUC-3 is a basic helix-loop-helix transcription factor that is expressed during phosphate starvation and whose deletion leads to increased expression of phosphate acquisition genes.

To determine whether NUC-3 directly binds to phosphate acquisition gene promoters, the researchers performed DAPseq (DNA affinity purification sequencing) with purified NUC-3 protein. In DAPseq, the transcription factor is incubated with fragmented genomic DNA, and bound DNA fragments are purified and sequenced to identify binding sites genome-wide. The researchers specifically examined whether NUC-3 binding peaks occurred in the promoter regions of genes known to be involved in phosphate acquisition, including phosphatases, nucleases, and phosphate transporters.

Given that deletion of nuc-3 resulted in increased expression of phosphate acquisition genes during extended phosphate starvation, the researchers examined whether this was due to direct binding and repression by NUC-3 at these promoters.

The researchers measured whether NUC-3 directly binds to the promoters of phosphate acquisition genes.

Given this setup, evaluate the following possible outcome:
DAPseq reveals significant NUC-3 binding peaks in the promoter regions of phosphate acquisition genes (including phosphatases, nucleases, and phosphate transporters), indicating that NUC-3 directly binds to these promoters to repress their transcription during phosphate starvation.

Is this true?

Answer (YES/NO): NO